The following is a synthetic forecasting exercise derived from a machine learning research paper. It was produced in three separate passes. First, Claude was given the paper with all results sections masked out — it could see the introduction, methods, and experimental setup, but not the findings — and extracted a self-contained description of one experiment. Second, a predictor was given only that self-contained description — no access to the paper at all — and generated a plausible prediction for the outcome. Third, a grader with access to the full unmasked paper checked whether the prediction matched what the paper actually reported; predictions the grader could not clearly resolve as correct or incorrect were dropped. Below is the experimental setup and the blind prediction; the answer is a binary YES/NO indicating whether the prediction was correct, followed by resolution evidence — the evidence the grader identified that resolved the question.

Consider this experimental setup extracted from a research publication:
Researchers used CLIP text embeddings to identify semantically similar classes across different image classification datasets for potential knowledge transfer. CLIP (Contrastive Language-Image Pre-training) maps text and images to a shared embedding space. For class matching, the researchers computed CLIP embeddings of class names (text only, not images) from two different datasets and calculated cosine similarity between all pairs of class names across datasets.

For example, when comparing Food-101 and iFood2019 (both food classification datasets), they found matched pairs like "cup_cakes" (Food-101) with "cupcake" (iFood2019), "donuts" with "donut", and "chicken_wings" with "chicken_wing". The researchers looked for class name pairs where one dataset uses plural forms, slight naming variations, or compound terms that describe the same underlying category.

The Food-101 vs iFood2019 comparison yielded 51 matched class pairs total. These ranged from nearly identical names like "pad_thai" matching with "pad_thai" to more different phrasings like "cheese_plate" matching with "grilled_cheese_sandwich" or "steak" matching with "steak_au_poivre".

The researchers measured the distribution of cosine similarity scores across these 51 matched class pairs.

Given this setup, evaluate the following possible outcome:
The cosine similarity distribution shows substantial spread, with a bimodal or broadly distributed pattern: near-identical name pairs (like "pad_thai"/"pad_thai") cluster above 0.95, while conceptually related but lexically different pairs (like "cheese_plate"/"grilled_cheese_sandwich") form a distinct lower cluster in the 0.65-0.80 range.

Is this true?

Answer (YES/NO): NO